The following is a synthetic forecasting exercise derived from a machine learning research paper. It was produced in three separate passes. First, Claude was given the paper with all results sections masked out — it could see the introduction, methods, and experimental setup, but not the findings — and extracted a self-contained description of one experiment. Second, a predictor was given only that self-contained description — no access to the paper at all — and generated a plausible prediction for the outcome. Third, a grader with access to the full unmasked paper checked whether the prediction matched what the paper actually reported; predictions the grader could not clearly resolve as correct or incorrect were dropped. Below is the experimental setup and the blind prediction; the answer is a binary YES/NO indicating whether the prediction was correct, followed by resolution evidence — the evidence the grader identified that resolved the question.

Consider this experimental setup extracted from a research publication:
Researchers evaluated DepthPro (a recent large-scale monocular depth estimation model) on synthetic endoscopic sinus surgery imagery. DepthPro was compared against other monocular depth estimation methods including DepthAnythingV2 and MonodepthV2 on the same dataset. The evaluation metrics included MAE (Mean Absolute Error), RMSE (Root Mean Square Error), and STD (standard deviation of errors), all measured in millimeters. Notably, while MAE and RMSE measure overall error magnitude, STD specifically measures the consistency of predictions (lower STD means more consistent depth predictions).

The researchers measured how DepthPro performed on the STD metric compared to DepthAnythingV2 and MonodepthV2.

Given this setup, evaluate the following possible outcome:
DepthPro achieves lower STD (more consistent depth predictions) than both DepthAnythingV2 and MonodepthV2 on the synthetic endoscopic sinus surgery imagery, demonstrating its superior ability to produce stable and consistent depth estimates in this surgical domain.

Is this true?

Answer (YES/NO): YES